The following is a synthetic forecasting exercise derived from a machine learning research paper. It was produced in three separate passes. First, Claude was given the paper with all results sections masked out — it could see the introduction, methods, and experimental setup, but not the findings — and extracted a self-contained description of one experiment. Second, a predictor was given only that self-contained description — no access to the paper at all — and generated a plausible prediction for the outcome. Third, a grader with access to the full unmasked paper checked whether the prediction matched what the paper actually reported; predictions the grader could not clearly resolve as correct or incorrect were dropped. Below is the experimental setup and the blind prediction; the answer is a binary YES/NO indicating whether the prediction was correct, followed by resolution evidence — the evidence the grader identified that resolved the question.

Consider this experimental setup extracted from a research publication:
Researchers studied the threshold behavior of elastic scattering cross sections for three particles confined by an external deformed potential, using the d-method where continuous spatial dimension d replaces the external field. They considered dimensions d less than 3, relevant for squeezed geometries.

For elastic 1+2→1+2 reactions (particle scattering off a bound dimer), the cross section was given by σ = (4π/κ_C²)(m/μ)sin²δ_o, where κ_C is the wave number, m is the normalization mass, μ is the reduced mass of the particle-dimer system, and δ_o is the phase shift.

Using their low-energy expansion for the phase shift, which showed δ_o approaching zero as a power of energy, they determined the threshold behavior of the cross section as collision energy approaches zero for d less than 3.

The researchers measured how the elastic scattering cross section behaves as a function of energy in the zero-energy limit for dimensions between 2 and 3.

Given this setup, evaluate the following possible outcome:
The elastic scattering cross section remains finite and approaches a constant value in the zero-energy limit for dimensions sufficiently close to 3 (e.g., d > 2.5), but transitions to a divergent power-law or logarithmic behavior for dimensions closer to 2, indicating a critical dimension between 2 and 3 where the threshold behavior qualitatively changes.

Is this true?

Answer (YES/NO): NO